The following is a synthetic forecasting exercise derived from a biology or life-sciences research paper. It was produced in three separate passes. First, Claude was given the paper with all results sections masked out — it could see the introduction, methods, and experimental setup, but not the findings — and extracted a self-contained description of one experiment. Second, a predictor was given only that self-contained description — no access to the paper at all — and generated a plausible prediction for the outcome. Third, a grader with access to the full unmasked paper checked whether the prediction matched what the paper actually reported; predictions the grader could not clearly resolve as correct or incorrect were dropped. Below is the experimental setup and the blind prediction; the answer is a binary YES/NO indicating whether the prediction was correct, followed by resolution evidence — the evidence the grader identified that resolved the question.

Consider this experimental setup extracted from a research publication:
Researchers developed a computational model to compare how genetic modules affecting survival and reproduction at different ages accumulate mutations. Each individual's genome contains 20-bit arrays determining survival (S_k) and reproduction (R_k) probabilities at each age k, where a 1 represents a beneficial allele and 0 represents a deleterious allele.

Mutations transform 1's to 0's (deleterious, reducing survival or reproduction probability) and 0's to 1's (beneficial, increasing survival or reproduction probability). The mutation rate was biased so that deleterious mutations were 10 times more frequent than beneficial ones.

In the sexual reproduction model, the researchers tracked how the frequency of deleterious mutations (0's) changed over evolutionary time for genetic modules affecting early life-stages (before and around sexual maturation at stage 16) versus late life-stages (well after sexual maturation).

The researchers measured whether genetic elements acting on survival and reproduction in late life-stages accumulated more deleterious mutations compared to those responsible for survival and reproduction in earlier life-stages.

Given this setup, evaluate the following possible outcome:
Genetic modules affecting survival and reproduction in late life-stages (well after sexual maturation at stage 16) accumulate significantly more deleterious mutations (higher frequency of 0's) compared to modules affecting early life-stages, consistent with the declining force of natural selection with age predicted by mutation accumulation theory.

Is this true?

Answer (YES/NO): YES